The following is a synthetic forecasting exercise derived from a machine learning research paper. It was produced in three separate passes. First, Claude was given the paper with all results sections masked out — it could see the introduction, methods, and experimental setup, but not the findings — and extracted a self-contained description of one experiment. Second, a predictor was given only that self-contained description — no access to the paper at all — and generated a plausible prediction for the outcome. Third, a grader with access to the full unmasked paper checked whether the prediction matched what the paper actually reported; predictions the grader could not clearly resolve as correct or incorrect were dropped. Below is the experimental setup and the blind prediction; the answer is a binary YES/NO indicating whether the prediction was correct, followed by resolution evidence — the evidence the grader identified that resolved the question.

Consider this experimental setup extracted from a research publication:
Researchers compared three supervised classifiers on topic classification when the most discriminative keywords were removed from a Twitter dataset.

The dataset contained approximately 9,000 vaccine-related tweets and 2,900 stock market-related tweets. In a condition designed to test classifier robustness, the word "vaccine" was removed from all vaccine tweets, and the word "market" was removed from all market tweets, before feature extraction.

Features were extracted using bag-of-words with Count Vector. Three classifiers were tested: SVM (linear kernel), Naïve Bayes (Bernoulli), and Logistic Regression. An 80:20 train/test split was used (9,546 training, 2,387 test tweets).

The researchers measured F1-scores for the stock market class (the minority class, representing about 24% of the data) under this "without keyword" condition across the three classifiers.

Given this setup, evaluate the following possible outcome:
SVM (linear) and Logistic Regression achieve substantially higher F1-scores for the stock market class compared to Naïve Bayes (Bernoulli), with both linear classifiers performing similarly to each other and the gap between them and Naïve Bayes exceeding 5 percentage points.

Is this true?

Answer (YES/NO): NO